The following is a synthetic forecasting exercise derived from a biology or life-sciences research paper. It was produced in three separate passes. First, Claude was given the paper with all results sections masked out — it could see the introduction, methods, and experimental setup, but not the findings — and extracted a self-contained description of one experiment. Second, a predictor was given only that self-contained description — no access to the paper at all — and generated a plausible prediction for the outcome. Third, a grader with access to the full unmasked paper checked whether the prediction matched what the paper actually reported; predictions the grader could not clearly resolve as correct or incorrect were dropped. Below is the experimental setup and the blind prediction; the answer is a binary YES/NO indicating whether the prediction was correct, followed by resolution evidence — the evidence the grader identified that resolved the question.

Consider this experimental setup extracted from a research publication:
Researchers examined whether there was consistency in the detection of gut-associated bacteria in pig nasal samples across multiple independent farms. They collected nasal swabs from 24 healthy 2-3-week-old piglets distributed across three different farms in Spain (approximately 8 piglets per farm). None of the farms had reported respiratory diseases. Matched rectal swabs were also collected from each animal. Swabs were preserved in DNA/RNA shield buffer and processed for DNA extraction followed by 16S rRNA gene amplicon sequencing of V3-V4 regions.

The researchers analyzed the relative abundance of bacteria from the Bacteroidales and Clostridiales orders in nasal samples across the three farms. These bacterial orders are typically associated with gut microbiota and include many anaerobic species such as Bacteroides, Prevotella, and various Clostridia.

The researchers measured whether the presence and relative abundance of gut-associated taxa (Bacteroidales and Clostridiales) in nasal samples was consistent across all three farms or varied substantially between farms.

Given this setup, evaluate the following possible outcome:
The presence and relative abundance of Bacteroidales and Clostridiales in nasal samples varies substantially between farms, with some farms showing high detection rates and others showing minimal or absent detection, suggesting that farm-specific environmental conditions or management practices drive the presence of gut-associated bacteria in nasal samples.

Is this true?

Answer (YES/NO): NO